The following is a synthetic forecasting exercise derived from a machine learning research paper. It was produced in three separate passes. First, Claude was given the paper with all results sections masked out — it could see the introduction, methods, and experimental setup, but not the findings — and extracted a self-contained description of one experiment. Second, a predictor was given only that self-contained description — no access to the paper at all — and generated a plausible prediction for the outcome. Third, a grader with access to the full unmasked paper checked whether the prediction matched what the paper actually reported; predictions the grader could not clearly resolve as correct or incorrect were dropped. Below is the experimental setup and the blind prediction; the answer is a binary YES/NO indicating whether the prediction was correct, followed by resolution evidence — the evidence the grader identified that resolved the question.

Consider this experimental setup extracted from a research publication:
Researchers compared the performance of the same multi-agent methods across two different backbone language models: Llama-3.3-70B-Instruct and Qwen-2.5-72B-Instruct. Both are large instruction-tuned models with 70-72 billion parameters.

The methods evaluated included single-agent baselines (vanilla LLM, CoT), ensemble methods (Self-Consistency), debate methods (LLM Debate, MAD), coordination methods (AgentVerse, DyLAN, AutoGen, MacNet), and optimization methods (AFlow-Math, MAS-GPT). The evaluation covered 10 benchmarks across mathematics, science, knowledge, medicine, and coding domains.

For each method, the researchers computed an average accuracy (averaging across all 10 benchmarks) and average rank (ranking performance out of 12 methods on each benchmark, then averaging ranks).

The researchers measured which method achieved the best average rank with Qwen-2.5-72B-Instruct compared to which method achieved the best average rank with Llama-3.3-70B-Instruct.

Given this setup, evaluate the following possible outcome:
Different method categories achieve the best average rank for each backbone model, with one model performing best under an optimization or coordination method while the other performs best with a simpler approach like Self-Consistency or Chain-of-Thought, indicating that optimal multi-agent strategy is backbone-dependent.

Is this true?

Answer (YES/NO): YES